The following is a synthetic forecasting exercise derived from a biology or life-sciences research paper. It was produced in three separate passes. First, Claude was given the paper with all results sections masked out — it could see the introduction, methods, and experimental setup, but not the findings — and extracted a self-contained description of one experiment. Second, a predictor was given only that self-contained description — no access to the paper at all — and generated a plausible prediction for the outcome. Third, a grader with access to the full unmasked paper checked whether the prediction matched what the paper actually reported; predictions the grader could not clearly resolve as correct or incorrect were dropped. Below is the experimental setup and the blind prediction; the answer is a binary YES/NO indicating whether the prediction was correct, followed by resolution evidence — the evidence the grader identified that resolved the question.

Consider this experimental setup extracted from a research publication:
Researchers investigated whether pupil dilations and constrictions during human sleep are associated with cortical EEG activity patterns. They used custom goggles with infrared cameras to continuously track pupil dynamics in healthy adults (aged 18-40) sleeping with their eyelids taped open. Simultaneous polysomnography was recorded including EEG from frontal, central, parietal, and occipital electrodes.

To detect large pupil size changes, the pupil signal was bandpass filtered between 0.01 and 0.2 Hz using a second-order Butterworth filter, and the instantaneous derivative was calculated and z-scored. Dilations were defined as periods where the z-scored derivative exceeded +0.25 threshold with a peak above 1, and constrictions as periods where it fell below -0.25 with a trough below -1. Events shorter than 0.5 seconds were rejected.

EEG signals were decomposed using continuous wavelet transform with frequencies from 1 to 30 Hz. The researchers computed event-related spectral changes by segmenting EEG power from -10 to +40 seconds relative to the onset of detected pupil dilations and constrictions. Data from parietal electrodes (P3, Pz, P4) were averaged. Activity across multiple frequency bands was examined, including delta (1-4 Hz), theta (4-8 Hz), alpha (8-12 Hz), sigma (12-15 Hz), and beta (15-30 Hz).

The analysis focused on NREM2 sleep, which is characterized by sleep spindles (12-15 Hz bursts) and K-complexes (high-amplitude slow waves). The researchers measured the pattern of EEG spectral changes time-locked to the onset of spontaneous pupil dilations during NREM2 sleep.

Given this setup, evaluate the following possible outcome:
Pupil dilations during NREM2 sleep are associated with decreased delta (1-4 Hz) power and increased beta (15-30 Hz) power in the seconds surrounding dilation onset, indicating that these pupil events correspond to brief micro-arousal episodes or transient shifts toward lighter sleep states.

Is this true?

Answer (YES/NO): YES